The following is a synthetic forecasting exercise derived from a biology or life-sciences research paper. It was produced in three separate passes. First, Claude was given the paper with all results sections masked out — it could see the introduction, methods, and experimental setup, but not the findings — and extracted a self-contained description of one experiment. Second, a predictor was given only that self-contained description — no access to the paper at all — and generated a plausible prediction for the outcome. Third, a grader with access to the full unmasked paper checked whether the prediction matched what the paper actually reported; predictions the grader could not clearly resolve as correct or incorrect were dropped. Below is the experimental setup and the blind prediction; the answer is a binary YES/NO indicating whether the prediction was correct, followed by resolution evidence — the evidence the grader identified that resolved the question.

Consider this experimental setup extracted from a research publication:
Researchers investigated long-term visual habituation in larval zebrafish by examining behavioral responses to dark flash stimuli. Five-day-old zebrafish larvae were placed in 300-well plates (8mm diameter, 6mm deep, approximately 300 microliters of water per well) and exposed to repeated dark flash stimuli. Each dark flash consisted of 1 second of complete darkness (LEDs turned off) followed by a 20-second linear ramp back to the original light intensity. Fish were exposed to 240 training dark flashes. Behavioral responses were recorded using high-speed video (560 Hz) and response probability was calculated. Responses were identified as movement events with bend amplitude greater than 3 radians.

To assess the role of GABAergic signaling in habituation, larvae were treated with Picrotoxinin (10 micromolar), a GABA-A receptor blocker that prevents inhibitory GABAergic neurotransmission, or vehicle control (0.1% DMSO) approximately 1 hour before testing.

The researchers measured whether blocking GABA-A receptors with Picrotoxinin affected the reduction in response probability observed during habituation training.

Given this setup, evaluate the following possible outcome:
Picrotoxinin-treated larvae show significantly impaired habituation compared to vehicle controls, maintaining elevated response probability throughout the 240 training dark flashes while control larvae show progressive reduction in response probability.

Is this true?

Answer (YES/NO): YES